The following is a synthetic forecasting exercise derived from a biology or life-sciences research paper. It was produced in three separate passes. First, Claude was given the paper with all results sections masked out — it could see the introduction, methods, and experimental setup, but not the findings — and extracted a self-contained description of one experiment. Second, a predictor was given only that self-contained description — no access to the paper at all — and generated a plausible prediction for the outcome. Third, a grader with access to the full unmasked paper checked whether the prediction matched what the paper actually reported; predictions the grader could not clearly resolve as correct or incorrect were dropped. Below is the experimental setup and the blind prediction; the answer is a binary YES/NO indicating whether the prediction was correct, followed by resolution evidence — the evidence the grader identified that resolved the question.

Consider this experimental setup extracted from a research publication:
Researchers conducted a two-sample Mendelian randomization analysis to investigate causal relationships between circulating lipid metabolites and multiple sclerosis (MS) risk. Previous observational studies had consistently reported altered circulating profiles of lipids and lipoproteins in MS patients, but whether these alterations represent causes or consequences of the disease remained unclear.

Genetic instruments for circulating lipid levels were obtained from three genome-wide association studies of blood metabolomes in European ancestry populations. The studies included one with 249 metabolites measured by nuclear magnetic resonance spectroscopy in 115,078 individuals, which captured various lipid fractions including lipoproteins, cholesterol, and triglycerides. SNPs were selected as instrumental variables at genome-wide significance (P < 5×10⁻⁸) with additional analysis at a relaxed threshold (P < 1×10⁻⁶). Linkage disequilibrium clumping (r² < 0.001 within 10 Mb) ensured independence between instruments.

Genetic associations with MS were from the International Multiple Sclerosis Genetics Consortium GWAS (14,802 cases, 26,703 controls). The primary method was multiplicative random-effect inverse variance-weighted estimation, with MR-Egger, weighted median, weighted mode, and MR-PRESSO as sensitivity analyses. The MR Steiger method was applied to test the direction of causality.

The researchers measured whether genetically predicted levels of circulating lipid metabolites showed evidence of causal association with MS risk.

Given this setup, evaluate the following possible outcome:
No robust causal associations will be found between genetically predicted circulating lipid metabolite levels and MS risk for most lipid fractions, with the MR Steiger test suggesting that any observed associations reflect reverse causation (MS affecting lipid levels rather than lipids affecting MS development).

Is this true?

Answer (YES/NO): NO